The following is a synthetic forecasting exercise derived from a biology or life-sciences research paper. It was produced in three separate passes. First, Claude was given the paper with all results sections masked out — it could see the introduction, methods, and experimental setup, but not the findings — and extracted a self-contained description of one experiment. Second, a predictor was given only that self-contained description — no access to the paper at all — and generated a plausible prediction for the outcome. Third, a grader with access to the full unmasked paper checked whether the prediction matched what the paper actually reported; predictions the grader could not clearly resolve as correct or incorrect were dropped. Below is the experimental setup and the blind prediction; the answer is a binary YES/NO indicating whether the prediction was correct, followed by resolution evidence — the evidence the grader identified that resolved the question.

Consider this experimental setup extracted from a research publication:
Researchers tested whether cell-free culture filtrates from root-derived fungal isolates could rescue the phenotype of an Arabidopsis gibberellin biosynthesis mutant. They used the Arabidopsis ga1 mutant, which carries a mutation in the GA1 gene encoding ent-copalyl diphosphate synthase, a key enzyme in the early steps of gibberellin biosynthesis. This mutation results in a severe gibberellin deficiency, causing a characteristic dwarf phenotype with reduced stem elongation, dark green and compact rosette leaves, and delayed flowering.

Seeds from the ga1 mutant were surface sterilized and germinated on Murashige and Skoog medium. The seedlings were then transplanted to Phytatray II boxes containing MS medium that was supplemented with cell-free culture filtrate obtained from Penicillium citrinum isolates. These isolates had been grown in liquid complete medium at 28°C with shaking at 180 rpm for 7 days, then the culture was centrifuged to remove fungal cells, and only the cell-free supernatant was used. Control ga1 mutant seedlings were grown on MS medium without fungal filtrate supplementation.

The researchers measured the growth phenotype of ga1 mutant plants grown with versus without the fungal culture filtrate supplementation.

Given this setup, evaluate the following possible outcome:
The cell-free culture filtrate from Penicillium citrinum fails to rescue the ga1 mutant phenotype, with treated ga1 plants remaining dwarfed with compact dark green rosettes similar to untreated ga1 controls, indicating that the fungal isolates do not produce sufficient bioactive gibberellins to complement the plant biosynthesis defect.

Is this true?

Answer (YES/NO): NO